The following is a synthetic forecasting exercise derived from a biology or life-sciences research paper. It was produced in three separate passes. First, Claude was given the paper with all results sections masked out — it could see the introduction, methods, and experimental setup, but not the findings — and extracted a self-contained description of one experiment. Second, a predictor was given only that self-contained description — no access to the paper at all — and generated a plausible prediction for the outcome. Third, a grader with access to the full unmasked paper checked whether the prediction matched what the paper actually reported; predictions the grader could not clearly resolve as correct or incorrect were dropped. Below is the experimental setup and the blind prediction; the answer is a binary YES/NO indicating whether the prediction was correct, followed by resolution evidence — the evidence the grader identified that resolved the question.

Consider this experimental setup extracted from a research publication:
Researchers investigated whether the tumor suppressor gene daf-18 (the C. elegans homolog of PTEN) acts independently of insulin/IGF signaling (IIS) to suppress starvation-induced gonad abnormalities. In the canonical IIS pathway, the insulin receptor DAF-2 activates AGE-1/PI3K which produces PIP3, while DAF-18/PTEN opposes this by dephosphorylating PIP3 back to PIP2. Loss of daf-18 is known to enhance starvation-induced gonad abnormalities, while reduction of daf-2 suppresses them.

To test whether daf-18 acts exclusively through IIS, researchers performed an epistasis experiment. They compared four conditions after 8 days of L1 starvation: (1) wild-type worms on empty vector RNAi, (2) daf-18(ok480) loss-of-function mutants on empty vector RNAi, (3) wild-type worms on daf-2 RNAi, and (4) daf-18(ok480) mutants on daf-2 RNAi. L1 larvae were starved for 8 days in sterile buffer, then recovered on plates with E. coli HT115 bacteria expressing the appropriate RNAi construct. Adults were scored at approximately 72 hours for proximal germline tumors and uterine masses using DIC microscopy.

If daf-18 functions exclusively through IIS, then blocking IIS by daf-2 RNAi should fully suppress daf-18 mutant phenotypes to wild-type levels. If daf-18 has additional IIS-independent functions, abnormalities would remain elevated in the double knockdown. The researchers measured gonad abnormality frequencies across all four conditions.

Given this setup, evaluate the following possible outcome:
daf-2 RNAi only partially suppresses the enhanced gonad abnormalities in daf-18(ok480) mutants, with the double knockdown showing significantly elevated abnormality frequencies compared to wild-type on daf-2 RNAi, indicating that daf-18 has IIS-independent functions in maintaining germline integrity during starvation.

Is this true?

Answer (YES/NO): YES